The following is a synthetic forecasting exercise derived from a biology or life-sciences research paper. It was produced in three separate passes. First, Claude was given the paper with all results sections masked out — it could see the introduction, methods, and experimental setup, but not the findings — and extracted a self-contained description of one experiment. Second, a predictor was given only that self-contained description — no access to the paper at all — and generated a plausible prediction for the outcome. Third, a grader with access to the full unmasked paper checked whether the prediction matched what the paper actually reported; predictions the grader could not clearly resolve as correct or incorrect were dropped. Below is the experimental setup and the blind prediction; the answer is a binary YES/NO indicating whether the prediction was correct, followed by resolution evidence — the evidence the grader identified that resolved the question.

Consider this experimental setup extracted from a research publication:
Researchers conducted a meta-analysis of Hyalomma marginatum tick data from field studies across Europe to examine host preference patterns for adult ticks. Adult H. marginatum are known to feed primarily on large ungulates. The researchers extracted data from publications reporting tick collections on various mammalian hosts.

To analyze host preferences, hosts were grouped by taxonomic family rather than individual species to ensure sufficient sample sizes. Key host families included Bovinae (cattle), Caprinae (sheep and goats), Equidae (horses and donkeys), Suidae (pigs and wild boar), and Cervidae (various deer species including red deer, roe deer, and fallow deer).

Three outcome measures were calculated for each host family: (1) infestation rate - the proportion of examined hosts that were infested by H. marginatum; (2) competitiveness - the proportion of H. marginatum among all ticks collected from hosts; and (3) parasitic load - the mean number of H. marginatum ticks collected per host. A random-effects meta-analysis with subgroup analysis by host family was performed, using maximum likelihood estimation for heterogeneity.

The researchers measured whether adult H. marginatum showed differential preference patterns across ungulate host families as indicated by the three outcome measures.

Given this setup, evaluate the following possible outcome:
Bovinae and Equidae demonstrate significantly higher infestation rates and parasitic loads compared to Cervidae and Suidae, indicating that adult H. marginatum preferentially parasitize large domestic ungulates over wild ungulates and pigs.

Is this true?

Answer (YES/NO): NO